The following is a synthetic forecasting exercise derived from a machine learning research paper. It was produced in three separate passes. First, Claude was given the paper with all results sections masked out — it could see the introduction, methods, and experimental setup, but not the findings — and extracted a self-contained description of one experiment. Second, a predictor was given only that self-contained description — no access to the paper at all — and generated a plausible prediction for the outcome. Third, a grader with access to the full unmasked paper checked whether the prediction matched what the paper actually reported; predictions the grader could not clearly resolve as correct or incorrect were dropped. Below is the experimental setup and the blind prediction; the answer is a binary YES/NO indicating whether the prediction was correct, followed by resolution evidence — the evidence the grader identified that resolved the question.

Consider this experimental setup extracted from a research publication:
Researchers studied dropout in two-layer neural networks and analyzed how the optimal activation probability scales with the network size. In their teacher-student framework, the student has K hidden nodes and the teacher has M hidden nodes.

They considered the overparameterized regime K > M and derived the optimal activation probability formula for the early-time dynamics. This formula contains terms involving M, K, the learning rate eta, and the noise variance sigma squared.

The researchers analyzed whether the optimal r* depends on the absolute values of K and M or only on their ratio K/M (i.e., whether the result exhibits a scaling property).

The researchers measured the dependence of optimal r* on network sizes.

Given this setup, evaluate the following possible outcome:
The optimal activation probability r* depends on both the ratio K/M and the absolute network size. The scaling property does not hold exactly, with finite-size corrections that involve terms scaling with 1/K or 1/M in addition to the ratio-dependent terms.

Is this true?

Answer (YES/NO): YES